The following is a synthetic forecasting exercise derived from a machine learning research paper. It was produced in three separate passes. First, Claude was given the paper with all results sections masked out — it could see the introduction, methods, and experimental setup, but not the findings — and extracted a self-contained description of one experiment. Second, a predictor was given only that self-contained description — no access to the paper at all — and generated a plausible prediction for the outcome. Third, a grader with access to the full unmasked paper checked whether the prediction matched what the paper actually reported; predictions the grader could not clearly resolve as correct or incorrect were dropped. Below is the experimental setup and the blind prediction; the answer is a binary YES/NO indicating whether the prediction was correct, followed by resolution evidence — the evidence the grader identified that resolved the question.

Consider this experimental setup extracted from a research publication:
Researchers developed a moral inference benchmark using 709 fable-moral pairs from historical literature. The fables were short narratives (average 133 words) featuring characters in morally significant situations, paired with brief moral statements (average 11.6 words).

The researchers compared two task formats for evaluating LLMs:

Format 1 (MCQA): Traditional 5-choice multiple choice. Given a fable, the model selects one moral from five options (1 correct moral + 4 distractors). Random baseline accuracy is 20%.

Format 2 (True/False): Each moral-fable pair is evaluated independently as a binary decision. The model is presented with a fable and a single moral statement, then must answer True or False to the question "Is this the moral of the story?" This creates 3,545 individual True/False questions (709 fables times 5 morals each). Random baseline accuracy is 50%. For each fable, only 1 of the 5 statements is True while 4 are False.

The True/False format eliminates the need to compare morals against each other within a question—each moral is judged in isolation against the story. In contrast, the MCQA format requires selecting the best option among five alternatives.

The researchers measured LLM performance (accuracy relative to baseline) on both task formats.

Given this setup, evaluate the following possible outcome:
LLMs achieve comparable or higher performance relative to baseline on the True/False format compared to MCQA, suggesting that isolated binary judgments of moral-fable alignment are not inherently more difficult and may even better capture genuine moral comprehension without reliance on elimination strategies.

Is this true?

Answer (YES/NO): NO